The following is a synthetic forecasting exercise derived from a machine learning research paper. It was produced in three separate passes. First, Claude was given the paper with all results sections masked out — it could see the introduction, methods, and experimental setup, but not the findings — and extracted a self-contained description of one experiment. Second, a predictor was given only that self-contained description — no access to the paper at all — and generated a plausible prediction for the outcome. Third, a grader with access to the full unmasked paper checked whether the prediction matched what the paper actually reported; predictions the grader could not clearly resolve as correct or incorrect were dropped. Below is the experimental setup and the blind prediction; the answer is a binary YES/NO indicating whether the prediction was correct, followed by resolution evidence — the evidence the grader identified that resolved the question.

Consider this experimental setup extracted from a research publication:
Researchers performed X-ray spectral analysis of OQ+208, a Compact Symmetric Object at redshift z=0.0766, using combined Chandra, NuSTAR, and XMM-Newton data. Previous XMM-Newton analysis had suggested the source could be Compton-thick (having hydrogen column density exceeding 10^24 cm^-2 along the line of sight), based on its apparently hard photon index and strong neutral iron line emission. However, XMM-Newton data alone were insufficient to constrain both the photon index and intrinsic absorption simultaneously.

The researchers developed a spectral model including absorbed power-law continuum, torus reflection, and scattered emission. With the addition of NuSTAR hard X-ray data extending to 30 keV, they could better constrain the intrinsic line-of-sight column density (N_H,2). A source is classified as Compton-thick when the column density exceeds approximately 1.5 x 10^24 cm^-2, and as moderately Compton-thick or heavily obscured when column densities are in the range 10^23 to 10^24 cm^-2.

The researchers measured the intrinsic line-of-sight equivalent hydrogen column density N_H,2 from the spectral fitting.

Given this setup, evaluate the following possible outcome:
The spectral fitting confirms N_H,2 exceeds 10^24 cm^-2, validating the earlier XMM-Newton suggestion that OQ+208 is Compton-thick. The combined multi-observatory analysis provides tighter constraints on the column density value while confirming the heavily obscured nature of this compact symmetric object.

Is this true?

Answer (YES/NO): NO